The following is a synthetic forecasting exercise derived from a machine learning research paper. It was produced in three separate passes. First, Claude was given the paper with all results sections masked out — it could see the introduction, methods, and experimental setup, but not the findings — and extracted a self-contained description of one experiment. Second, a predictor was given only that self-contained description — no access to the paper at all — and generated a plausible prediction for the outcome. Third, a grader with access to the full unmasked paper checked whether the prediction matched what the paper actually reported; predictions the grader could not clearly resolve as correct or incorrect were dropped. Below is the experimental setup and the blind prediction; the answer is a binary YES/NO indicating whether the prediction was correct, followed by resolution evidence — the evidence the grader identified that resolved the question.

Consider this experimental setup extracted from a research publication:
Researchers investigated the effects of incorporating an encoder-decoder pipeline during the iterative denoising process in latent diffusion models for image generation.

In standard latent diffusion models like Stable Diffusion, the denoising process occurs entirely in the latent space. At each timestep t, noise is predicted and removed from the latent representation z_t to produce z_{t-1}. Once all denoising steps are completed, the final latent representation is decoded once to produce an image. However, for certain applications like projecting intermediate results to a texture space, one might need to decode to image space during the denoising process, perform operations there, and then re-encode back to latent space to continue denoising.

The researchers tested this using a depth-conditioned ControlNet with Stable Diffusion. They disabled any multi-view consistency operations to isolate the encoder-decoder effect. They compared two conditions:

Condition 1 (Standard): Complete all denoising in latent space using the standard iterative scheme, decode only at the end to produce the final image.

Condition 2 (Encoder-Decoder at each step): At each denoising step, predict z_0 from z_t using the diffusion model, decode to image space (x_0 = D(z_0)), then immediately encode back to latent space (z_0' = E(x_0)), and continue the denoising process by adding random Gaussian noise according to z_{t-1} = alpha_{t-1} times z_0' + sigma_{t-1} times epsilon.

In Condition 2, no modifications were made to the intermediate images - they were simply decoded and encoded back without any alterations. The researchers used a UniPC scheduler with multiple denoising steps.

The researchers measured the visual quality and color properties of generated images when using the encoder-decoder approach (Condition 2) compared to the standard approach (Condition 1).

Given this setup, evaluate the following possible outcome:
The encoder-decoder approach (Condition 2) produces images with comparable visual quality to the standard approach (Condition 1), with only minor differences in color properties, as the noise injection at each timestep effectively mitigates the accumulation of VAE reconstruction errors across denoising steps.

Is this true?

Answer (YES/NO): NO